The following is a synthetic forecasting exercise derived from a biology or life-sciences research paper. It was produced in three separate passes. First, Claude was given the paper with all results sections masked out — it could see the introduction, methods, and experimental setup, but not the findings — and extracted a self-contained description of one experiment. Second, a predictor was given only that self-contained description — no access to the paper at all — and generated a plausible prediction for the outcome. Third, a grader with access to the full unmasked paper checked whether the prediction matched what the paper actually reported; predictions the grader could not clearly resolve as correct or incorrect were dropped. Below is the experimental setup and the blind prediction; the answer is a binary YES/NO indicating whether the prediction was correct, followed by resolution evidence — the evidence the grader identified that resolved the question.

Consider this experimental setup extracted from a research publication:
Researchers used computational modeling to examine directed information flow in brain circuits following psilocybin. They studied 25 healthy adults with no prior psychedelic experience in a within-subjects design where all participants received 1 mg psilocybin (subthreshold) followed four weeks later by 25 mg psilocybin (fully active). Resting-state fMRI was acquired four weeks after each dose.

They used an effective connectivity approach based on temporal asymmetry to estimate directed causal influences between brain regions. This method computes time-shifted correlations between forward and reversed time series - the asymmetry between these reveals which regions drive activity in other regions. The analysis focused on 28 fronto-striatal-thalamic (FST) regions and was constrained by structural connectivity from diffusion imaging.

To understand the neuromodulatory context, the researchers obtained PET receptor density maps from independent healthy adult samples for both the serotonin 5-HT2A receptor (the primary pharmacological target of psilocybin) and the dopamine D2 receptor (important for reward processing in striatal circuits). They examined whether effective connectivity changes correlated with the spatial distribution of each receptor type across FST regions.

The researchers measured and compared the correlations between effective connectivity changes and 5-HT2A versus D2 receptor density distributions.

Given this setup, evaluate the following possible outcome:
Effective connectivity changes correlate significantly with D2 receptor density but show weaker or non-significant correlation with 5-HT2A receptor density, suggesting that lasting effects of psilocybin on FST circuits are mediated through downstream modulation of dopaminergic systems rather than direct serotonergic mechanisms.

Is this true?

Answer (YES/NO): NO